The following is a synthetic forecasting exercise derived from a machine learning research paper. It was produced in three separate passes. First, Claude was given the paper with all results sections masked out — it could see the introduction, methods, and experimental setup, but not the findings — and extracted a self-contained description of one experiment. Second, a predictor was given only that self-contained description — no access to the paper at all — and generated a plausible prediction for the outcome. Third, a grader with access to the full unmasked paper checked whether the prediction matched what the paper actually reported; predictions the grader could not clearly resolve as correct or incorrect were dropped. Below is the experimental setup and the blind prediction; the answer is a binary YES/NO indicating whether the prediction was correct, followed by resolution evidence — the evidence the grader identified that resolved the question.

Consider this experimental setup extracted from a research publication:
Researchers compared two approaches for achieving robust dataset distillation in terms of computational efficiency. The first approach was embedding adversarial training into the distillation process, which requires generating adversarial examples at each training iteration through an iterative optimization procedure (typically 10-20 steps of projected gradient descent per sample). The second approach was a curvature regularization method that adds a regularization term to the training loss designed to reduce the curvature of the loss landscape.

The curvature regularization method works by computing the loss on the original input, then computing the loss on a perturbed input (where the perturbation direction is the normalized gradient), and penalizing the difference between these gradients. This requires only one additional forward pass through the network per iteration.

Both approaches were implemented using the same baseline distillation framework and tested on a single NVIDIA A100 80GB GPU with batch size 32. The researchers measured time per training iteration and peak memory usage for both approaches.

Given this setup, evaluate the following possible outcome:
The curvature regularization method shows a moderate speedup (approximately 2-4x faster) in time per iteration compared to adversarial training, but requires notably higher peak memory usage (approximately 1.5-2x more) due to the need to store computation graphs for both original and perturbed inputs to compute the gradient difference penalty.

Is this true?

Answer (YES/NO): NO